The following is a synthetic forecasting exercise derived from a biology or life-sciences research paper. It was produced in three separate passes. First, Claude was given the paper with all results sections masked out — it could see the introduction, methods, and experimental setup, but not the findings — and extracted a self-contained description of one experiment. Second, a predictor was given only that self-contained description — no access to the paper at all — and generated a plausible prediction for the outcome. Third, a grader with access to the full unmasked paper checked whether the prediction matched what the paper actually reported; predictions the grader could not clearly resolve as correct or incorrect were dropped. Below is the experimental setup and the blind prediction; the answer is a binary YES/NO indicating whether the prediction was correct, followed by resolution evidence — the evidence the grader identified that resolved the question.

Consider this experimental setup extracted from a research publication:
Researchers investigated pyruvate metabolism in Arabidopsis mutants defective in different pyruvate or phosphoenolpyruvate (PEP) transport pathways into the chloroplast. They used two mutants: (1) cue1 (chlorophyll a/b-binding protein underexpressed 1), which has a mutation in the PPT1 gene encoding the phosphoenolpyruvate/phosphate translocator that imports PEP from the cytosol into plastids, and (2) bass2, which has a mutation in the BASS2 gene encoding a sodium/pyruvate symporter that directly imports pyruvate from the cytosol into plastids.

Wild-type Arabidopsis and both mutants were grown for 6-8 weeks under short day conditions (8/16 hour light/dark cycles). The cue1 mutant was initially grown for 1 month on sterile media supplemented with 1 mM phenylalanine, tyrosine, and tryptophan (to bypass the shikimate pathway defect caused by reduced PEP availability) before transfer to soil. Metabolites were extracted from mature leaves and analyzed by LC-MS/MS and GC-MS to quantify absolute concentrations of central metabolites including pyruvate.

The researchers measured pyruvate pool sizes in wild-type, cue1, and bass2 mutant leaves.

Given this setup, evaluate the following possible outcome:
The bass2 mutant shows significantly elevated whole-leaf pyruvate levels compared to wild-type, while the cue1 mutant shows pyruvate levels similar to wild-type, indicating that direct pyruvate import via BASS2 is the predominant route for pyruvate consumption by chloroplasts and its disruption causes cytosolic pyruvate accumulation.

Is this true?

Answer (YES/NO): NO